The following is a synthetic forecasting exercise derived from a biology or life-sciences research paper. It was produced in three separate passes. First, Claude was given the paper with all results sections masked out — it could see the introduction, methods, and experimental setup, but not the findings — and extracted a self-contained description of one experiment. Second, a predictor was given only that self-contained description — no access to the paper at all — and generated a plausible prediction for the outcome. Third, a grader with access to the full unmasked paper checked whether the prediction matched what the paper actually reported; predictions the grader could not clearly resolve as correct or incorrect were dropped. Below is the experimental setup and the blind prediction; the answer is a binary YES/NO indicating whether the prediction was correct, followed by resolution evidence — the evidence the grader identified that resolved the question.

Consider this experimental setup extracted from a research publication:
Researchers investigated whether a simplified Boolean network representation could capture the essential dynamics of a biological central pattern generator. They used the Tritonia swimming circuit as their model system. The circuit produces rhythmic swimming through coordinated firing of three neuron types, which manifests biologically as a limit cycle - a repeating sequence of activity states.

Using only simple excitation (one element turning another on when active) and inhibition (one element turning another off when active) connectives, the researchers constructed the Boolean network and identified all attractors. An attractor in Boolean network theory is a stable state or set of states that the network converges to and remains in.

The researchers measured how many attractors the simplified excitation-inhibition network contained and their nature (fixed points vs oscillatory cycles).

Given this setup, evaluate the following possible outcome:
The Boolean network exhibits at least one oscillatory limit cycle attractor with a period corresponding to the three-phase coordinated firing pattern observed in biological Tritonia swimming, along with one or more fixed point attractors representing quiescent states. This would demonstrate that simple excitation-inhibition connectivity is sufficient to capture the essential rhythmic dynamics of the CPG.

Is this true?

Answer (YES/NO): NO